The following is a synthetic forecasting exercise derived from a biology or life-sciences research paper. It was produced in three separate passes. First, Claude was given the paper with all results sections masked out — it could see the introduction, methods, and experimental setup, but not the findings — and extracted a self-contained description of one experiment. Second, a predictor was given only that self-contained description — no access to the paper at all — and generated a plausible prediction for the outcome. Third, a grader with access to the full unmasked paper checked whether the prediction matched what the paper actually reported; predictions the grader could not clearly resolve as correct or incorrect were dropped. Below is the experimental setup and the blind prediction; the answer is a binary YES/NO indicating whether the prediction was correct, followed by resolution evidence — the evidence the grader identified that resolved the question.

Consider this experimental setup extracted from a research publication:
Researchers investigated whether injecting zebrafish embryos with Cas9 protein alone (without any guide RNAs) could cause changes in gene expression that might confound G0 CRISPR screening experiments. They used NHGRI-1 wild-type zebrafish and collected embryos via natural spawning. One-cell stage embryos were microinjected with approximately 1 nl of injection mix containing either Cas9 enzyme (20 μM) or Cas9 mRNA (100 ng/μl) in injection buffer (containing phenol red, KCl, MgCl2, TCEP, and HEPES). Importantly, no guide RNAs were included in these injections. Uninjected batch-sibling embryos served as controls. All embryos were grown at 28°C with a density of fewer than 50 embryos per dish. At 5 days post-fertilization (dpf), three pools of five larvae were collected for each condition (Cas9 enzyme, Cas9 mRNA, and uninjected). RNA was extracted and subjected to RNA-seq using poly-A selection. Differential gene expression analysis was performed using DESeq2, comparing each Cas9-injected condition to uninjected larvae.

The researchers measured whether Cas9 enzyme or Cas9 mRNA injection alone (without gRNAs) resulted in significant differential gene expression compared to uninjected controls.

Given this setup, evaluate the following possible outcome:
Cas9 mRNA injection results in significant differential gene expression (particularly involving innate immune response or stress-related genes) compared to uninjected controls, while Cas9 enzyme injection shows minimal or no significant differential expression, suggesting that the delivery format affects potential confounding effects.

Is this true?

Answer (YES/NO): NO